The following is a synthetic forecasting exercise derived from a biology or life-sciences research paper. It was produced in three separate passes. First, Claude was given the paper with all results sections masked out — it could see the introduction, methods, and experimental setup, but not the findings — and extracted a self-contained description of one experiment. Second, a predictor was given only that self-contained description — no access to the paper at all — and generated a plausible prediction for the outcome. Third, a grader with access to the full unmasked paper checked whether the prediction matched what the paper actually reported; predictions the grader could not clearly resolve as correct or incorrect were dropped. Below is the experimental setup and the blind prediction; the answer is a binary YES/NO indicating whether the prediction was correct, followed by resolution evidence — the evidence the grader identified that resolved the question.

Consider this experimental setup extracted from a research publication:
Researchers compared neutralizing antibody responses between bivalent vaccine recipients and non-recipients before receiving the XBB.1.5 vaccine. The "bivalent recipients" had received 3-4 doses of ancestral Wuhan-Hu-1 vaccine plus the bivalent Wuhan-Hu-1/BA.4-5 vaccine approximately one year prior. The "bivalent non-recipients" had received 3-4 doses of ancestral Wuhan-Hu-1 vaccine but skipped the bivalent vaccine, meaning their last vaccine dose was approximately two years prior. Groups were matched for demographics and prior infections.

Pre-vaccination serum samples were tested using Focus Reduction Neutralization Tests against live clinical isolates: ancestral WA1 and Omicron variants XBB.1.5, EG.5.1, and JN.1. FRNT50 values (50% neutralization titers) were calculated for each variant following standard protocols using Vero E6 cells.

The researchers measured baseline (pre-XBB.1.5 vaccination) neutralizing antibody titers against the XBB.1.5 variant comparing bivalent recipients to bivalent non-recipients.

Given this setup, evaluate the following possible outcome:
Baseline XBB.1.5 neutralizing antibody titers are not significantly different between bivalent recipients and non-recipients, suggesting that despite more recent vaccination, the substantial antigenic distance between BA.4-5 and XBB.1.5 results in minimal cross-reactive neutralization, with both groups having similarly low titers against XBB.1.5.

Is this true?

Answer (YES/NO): NO